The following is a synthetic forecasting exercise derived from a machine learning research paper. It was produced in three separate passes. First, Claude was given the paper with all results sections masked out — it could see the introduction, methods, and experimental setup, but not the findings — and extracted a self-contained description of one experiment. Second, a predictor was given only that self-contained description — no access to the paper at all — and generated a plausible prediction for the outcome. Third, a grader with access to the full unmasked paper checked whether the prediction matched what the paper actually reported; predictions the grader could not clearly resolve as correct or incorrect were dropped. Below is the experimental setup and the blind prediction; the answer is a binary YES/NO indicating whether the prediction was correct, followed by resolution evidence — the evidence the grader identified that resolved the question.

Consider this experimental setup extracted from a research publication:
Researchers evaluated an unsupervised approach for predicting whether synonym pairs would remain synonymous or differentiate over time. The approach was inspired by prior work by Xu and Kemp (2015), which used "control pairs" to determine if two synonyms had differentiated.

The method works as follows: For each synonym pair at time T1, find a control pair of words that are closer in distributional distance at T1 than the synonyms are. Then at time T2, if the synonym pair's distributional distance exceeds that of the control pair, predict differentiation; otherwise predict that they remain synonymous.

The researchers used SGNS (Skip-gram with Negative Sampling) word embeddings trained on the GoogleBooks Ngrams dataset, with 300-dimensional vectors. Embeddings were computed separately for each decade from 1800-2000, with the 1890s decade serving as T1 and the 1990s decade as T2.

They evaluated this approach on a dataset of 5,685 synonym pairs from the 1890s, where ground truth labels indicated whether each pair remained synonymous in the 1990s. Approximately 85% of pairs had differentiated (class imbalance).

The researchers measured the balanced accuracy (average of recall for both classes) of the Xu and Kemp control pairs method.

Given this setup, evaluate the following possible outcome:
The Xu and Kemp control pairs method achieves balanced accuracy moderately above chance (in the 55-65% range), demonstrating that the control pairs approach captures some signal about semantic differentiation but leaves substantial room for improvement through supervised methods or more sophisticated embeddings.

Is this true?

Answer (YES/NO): NO